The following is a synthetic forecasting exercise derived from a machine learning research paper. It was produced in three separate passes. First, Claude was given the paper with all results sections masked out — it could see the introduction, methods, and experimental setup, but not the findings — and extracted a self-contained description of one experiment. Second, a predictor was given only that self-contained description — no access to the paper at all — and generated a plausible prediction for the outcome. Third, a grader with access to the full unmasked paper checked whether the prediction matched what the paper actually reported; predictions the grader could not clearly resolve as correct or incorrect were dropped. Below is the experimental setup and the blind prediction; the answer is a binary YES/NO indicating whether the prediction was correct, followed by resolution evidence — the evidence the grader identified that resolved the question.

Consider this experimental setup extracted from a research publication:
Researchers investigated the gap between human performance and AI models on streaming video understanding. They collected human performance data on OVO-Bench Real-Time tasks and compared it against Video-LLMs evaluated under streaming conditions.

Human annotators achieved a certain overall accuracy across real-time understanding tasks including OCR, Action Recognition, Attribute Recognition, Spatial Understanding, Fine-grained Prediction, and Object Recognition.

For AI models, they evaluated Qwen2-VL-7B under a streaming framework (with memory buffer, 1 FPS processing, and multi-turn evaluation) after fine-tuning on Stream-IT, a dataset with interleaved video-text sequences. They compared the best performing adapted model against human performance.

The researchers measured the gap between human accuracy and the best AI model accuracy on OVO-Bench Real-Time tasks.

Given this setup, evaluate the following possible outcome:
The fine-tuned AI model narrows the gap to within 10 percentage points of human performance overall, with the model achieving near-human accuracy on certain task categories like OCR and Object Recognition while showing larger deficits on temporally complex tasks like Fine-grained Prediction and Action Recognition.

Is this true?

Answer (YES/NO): NO